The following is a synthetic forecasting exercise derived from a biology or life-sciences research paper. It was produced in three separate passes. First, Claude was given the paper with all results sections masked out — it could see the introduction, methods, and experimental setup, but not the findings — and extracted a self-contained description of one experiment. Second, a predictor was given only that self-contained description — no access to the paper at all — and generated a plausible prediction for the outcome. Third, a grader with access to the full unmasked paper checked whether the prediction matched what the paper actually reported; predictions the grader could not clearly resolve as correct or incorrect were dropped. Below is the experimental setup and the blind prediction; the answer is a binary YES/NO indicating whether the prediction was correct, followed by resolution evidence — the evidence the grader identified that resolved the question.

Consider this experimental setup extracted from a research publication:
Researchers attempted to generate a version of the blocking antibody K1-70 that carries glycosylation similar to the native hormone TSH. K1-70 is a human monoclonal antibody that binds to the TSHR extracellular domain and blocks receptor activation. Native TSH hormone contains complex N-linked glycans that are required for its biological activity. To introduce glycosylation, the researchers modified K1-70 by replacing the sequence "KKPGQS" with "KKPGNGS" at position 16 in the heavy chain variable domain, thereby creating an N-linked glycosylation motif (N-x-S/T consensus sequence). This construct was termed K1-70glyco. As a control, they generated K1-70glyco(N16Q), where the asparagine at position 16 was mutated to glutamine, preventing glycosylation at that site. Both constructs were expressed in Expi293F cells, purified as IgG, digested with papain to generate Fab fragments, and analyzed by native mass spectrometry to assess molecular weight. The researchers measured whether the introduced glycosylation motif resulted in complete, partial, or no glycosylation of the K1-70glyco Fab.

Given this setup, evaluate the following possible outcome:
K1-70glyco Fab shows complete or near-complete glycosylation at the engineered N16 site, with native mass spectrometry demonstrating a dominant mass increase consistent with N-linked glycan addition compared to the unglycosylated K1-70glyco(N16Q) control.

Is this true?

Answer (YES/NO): NO